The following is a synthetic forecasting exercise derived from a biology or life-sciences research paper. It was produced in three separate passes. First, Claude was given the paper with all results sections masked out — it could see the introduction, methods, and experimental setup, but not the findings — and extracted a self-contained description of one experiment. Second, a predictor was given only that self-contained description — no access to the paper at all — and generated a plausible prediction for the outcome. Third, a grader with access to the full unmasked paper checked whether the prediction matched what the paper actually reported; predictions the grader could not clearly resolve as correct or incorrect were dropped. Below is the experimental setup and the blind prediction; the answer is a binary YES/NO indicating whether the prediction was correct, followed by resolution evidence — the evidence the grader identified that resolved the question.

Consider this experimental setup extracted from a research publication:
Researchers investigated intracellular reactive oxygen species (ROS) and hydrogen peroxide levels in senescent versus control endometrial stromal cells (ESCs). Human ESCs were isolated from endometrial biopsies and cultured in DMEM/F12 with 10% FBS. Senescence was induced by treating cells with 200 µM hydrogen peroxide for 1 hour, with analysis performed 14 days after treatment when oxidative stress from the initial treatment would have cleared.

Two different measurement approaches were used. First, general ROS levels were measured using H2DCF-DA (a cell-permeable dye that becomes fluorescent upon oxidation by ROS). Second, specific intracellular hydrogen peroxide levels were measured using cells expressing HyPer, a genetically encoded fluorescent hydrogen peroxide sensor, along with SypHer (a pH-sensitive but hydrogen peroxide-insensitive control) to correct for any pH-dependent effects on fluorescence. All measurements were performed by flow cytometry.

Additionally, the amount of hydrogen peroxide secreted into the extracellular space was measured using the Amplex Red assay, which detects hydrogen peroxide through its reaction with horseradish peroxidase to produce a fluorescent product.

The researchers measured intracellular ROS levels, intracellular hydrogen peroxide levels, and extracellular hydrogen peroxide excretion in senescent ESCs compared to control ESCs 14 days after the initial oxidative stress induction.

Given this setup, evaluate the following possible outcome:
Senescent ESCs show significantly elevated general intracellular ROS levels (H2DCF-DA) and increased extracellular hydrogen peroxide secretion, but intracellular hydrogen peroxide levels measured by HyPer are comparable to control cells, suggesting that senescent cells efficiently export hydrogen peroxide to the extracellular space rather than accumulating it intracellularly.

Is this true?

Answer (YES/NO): NO